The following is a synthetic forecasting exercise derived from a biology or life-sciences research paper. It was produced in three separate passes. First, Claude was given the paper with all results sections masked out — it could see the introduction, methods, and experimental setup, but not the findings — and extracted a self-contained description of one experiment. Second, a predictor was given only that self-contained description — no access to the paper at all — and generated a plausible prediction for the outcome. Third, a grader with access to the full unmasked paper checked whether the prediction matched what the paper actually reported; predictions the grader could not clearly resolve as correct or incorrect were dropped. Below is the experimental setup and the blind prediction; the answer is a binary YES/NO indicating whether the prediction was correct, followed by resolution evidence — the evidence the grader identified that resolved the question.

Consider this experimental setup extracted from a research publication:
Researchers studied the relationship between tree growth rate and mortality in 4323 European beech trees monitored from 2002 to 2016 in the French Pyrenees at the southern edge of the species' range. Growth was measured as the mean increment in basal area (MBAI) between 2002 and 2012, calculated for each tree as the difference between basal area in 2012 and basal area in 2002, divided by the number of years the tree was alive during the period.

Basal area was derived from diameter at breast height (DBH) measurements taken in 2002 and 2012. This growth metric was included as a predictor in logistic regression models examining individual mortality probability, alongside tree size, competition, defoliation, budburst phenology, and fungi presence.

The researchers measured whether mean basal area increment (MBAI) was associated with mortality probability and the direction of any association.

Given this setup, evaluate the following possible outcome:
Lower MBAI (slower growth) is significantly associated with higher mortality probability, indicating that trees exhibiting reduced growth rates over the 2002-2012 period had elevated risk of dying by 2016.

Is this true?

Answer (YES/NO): YES